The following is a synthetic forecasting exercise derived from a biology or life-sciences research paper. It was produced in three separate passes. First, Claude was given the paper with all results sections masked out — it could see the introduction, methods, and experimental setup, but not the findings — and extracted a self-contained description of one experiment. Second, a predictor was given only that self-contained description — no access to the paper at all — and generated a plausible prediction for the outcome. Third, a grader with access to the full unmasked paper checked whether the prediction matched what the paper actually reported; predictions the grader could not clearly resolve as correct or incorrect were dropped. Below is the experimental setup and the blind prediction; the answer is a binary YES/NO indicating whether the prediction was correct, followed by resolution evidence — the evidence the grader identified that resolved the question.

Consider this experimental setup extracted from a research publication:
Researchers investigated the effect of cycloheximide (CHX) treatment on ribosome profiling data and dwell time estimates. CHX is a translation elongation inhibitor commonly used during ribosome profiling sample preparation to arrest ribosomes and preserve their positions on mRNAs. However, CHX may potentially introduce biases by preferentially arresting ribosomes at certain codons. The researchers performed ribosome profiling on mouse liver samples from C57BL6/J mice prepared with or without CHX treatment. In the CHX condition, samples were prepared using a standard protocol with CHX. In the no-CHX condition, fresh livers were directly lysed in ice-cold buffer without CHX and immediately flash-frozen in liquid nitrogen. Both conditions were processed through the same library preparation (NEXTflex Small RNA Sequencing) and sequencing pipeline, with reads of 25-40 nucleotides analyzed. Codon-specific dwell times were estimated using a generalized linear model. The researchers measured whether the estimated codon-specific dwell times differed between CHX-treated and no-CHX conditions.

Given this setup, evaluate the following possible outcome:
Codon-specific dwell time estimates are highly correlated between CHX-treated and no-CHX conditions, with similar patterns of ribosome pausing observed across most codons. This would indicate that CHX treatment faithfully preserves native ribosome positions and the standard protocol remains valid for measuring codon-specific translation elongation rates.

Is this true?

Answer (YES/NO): YES